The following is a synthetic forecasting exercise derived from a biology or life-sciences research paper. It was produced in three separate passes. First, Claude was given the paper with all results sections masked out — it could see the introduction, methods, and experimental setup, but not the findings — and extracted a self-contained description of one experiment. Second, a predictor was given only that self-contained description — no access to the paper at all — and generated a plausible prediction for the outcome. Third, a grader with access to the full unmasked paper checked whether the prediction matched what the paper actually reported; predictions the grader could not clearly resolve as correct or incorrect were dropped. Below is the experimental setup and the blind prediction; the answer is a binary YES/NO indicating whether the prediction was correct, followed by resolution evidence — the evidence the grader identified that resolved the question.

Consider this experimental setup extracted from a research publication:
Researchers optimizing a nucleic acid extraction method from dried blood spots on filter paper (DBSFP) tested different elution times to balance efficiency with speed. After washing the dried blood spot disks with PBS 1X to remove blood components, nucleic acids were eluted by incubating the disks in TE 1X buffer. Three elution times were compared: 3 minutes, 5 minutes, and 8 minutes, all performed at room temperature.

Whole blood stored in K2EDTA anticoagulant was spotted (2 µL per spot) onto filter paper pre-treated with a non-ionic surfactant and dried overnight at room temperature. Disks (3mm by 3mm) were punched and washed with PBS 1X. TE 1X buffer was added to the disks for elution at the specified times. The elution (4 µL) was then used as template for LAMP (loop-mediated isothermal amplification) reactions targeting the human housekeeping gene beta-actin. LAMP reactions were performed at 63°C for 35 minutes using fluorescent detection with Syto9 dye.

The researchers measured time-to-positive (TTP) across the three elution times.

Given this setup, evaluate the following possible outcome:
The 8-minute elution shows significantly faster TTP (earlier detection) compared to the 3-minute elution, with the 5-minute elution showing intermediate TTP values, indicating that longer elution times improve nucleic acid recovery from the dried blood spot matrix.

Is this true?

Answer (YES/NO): NO